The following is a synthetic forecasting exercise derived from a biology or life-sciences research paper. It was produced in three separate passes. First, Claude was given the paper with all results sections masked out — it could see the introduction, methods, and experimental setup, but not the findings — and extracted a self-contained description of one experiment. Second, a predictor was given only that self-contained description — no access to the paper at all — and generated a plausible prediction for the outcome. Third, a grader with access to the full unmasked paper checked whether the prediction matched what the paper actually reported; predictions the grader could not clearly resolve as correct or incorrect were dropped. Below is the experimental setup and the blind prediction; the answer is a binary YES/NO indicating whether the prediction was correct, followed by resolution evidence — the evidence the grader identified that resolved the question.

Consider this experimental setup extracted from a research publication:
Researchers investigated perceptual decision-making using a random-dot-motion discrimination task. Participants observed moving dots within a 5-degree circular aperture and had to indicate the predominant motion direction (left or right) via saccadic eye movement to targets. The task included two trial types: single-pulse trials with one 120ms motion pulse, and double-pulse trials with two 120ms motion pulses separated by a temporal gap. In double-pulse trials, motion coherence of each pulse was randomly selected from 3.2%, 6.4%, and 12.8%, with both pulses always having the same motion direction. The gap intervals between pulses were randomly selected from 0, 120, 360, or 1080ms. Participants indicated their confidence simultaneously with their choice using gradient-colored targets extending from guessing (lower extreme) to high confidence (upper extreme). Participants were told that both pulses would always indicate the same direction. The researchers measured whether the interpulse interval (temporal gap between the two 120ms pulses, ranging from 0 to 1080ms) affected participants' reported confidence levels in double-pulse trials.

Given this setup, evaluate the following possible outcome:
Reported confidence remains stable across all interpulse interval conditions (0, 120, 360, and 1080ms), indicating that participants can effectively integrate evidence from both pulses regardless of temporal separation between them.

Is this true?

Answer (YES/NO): YES